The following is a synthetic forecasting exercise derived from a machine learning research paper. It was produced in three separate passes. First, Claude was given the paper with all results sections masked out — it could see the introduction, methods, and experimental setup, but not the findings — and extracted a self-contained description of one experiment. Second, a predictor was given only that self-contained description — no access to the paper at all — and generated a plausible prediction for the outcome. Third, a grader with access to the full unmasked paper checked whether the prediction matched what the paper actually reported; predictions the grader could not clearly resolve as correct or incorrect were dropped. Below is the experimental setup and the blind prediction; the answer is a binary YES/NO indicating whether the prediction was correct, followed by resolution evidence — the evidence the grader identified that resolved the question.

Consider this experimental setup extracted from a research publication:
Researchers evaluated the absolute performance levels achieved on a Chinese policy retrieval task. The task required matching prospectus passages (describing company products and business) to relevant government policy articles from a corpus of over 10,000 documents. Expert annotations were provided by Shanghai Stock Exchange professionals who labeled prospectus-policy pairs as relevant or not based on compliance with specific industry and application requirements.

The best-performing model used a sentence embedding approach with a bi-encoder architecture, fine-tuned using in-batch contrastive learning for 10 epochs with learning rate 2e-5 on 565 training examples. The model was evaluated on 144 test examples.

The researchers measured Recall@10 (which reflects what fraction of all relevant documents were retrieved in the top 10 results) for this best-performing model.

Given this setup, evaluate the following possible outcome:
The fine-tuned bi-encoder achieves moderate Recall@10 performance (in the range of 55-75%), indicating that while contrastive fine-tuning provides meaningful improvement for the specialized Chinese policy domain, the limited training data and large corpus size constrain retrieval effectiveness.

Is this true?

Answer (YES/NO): NO